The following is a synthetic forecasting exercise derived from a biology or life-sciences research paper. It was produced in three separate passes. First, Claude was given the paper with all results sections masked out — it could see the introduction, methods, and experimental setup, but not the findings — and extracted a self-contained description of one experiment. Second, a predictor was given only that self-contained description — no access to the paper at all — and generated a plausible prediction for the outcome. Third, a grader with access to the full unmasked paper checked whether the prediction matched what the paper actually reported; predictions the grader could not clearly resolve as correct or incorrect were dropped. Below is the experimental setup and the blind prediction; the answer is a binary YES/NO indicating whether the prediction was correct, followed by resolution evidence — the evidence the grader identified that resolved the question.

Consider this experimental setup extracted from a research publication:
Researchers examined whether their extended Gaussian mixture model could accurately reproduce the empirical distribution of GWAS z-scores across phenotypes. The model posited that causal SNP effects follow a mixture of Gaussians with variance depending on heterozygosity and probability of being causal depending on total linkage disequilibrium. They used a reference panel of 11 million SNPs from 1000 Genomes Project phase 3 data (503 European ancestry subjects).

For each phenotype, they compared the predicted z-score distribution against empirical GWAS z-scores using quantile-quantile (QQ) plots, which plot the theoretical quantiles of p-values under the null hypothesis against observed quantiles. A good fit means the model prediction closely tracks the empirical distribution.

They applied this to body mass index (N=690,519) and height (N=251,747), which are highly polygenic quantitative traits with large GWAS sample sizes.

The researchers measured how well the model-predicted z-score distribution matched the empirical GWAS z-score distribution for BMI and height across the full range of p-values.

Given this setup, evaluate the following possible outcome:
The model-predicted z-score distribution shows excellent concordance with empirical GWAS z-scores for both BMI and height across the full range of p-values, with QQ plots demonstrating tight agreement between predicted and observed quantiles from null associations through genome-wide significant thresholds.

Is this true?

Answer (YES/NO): YES